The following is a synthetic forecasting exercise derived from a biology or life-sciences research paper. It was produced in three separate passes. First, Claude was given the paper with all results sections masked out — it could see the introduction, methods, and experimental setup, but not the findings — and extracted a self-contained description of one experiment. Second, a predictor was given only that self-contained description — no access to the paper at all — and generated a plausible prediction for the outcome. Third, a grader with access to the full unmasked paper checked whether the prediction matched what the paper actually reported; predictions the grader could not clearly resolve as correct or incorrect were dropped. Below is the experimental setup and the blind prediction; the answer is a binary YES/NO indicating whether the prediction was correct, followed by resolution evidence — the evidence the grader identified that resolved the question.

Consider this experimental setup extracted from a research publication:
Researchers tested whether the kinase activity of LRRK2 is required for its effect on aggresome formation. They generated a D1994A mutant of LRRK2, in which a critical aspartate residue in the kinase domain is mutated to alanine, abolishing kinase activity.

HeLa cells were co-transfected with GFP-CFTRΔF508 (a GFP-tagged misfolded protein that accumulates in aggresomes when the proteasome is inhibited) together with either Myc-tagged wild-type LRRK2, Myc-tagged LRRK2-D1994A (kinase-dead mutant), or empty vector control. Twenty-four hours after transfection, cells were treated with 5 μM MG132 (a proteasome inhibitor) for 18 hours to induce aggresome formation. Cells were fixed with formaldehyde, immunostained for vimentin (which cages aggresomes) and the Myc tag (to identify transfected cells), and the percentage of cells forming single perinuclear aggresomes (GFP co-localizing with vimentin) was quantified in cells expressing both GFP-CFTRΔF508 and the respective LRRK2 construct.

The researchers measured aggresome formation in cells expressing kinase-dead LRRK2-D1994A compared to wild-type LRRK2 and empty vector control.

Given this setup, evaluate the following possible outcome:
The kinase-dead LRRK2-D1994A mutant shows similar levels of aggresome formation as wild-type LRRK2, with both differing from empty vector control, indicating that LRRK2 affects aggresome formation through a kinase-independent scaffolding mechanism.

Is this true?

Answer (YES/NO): NO